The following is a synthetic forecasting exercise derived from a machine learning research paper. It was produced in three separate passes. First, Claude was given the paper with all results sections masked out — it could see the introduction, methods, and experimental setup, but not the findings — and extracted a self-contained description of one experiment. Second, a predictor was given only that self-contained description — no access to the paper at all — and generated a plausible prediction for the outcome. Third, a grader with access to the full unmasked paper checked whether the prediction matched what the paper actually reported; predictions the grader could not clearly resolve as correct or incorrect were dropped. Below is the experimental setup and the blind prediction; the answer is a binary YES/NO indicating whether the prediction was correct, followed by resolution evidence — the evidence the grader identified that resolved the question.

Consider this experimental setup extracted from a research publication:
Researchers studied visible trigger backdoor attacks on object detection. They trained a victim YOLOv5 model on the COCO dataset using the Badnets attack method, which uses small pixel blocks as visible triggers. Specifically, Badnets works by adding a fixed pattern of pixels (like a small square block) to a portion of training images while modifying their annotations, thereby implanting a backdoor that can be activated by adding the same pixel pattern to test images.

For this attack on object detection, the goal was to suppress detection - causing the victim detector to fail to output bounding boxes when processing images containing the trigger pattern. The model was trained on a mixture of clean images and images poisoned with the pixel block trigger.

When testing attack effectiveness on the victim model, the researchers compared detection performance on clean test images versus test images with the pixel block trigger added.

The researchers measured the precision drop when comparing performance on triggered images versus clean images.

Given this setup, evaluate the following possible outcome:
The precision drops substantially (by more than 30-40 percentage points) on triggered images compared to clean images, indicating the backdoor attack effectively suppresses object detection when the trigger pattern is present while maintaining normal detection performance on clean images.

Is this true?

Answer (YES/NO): NO